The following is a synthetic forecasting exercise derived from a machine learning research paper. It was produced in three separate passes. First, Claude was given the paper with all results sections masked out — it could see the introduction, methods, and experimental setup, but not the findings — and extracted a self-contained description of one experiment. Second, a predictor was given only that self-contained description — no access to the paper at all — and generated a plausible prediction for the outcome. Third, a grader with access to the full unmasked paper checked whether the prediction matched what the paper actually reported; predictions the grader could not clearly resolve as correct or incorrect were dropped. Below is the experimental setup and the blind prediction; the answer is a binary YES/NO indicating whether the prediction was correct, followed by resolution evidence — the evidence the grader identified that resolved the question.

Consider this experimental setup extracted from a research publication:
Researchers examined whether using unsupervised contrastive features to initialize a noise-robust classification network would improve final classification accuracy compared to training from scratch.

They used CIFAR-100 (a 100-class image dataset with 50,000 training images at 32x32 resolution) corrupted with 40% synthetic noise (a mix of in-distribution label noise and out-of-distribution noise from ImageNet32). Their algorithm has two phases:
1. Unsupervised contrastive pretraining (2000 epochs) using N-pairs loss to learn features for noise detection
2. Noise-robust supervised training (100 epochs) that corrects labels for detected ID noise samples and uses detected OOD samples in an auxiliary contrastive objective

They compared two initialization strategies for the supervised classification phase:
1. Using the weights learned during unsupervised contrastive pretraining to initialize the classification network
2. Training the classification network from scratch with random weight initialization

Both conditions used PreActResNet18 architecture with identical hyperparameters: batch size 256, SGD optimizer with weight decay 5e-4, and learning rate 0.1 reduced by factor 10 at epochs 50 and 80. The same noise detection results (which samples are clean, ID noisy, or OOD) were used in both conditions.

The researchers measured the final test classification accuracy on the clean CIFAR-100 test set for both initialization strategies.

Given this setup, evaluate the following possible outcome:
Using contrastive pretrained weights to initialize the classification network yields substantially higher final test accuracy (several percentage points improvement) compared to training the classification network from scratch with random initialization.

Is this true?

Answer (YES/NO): NO